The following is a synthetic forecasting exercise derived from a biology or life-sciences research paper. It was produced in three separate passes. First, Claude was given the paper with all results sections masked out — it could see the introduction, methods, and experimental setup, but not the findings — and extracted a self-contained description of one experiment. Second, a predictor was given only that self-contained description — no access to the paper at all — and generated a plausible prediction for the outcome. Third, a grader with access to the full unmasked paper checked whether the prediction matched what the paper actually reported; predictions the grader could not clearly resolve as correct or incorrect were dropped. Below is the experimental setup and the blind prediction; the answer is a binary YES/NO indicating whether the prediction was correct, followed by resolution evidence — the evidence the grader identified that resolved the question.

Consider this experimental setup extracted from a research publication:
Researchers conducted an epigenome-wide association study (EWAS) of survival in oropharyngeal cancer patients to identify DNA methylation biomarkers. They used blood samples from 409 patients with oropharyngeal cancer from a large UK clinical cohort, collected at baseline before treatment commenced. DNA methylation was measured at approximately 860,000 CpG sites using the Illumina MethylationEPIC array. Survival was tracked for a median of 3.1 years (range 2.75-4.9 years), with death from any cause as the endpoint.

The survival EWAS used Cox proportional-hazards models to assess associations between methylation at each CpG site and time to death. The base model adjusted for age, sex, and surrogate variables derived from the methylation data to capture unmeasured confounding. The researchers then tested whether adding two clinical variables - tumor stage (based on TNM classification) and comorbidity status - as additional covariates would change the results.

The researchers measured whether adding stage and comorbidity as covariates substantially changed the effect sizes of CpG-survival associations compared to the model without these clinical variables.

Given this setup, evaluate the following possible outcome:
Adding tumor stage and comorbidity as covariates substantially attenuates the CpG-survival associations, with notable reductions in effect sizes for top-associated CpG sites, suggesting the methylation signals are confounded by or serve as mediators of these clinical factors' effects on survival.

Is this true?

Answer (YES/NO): NO